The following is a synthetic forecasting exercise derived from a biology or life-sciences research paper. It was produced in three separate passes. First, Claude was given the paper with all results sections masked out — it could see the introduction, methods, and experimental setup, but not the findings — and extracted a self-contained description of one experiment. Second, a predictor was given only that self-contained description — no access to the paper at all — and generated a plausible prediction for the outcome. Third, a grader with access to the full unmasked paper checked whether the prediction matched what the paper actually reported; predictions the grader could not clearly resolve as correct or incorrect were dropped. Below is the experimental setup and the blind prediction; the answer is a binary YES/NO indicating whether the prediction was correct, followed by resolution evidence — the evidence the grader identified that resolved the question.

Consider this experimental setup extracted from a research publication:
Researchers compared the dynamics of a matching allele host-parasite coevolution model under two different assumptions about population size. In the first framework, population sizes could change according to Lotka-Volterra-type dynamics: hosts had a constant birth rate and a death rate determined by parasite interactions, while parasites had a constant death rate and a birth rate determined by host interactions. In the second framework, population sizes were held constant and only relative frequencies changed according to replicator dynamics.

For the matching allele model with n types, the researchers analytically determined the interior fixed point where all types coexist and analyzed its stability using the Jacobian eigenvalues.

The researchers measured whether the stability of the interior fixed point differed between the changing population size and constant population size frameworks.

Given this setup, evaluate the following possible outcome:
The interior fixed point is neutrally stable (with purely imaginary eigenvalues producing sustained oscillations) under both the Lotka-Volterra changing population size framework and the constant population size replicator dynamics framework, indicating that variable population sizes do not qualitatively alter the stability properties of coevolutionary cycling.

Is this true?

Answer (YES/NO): YES